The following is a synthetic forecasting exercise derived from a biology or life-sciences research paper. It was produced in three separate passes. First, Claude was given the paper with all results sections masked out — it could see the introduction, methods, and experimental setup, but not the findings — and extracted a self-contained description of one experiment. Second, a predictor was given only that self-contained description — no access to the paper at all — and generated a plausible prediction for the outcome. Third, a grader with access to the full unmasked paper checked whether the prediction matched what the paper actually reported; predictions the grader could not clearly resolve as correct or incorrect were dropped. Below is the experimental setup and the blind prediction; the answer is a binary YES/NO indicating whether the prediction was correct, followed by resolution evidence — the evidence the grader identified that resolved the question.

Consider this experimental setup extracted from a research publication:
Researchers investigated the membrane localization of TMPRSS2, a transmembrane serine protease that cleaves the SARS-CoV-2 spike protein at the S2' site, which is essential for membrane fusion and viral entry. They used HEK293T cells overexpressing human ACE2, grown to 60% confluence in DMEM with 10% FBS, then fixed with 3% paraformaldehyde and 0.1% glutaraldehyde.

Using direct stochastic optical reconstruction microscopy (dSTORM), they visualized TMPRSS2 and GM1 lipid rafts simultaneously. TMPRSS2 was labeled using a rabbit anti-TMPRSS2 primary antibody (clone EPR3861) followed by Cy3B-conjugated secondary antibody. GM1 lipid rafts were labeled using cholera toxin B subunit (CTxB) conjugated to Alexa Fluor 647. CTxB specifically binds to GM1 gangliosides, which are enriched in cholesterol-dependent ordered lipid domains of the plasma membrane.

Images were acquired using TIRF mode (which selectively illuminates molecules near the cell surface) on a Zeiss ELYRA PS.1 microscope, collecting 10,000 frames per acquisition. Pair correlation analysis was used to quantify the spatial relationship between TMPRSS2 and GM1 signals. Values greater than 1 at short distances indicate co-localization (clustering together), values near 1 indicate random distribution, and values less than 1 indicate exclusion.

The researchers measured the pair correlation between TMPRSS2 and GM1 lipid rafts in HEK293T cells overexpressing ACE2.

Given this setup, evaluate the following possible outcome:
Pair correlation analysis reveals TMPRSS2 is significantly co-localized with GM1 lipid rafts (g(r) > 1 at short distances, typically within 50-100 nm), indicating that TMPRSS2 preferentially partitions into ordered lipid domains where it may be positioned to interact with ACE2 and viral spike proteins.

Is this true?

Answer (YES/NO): NO